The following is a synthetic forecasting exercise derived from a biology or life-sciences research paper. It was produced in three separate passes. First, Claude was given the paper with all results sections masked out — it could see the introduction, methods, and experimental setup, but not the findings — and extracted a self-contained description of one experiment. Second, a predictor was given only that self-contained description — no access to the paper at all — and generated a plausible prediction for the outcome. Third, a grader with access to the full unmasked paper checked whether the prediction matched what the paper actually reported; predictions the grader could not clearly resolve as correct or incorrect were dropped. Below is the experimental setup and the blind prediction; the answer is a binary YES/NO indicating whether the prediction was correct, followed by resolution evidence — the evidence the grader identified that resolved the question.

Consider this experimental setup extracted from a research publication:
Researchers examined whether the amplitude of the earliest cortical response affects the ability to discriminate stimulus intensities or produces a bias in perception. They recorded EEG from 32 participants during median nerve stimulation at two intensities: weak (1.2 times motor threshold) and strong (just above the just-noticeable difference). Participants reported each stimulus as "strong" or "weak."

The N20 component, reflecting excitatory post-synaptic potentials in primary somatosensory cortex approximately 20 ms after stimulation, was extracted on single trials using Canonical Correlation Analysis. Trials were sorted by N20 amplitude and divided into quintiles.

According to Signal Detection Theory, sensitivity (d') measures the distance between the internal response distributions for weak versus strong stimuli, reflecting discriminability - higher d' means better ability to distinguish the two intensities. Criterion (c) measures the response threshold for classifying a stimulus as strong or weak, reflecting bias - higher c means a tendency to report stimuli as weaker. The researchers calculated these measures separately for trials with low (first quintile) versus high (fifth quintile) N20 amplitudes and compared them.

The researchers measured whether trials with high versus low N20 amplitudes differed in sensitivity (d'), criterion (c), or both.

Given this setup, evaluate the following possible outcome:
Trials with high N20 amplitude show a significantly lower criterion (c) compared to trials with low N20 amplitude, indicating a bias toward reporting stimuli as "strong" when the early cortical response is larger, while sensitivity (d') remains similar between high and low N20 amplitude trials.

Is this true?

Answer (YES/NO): NO